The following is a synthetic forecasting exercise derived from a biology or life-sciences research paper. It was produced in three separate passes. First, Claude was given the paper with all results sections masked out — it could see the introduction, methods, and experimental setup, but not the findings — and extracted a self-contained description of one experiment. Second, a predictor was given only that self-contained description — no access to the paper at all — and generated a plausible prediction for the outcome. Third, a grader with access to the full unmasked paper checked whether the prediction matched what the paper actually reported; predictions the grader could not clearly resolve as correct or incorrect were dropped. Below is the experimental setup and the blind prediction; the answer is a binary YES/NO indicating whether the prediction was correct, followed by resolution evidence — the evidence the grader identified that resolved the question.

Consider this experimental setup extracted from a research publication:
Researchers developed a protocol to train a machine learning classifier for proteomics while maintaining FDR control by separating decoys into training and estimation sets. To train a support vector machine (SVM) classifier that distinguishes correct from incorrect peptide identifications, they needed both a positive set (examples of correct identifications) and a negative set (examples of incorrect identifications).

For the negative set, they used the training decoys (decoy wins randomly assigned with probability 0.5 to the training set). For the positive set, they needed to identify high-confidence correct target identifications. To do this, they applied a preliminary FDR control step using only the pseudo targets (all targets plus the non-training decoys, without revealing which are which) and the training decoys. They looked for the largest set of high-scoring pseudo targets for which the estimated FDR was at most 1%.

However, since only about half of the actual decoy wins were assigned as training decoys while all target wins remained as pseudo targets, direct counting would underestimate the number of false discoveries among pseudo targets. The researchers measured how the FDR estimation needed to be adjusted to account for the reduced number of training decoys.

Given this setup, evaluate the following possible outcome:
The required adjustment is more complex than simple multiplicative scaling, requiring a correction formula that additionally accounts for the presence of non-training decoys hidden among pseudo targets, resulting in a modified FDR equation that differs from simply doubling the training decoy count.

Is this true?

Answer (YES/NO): NO